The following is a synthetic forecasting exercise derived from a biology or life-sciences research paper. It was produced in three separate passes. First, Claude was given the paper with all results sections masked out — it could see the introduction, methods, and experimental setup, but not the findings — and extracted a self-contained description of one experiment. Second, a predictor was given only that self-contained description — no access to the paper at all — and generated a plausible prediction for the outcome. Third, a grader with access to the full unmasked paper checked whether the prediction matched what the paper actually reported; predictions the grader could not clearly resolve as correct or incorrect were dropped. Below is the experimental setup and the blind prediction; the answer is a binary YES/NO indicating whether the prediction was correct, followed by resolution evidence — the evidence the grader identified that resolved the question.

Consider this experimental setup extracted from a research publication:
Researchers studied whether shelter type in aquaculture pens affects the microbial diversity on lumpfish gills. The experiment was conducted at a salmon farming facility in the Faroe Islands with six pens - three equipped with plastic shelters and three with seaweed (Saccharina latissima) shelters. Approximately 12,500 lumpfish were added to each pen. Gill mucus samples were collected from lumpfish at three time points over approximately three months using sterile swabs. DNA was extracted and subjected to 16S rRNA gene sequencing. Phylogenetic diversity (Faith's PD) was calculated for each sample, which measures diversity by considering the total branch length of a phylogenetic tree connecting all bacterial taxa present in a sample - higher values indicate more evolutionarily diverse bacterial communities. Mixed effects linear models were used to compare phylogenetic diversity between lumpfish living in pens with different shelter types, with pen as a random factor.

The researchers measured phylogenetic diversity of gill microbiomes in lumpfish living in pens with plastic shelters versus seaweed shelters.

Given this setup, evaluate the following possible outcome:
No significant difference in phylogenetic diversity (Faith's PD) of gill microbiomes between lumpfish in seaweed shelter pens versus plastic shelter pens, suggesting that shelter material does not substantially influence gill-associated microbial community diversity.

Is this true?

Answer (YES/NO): NO